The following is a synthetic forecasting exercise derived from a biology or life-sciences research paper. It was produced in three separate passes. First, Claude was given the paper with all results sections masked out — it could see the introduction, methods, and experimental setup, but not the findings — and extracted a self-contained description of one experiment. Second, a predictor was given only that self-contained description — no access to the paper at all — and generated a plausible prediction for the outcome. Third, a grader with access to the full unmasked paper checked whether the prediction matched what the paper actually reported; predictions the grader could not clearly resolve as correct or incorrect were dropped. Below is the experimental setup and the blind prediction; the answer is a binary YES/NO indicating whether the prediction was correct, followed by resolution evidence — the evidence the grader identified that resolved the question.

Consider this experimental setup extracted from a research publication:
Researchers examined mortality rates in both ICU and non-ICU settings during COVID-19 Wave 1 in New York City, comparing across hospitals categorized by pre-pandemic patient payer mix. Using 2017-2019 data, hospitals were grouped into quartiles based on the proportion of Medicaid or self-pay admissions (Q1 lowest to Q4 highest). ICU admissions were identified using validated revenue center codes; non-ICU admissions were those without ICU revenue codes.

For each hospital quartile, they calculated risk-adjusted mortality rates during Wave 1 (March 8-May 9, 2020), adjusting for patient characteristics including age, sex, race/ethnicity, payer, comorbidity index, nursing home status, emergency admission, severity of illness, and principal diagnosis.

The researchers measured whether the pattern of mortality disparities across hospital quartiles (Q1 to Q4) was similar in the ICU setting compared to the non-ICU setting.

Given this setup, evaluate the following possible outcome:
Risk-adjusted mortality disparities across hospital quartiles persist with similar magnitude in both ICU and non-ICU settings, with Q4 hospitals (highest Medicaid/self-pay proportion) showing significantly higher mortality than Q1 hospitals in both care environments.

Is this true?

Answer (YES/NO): NO